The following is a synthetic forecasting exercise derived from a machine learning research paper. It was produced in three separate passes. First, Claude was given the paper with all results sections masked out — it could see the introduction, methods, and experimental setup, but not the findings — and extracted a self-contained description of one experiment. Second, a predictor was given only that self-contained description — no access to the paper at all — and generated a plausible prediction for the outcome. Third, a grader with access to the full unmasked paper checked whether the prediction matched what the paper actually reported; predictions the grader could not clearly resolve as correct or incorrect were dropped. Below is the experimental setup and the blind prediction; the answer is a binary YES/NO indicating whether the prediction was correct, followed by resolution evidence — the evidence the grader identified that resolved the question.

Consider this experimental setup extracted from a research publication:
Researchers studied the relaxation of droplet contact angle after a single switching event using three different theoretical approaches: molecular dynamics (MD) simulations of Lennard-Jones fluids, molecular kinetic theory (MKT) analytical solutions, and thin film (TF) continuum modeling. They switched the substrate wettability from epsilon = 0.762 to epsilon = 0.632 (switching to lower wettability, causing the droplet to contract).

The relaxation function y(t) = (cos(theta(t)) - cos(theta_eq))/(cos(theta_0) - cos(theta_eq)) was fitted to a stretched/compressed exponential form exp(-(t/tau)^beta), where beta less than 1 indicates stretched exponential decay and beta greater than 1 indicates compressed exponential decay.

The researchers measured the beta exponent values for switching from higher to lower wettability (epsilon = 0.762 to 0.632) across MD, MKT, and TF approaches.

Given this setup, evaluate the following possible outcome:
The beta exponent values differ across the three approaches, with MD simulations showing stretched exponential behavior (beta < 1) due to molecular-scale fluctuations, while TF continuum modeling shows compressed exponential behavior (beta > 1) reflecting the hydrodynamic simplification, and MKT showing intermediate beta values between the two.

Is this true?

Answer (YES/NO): NO